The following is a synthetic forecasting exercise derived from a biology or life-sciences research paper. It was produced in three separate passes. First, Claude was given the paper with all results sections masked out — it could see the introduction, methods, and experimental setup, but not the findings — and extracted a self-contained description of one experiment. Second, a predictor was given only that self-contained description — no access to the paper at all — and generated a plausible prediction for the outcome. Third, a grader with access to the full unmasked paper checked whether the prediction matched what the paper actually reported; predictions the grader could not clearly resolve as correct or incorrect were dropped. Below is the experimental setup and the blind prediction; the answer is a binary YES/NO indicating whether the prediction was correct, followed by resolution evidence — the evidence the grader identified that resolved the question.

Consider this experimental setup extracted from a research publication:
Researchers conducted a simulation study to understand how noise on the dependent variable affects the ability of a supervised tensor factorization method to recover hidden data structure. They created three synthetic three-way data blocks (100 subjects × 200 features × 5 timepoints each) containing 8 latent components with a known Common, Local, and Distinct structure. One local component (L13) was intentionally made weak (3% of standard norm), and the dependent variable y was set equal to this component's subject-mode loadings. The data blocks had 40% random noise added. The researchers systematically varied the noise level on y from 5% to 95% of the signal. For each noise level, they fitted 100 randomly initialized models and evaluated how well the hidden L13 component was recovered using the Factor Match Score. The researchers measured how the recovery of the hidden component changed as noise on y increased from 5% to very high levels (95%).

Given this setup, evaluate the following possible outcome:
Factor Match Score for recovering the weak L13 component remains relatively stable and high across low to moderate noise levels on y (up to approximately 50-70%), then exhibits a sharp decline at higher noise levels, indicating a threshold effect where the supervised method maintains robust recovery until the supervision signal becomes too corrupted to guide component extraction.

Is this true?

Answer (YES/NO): NO